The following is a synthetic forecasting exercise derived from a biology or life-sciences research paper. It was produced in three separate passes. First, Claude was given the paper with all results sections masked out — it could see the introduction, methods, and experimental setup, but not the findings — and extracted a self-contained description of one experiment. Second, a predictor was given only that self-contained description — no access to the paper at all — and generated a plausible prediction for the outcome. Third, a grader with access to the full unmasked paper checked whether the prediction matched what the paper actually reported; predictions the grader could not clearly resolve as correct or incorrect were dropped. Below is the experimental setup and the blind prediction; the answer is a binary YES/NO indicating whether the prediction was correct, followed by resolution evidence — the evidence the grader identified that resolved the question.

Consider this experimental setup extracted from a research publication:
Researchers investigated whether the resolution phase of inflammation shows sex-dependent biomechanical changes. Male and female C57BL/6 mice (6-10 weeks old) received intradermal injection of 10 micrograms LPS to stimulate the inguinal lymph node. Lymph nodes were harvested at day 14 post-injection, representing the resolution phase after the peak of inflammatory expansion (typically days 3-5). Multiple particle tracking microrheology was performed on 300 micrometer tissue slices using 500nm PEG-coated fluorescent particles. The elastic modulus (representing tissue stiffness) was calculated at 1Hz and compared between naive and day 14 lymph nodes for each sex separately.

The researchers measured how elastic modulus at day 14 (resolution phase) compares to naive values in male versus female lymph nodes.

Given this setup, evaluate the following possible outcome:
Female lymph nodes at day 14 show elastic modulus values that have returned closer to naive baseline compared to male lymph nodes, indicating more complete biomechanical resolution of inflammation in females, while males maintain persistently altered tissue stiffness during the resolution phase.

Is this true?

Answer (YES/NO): NO